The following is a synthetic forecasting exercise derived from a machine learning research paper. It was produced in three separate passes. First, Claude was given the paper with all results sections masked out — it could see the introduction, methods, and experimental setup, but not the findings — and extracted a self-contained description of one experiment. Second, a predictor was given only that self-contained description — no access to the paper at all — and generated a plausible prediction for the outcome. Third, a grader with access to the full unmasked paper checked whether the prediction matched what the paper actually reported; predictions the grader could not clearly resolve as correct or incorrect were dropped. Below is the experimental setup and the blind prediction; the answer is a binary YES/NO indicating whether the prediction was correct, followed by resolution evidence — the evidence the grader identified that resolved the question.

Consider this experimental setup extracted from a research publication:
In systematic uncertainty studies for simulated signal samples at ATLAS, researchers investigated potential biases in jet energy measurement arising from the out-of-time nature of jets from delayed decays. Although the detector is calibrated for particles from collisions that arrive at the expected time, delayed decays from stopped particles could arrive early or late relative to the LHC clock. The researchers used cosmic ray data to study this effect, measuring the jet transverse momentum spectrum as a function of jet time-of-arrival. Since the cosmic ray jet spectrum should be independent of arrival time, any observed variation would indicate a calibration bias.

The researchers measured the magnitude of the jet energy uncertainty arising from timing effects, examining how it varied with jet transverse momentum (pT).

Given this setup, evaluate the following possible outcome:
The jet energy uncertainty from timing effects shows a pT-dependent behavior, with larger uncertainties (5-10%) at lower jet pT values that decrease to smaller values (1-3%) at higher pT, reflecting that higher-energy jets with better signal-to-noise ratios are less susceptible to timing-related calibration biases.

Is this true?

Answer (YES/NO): NO